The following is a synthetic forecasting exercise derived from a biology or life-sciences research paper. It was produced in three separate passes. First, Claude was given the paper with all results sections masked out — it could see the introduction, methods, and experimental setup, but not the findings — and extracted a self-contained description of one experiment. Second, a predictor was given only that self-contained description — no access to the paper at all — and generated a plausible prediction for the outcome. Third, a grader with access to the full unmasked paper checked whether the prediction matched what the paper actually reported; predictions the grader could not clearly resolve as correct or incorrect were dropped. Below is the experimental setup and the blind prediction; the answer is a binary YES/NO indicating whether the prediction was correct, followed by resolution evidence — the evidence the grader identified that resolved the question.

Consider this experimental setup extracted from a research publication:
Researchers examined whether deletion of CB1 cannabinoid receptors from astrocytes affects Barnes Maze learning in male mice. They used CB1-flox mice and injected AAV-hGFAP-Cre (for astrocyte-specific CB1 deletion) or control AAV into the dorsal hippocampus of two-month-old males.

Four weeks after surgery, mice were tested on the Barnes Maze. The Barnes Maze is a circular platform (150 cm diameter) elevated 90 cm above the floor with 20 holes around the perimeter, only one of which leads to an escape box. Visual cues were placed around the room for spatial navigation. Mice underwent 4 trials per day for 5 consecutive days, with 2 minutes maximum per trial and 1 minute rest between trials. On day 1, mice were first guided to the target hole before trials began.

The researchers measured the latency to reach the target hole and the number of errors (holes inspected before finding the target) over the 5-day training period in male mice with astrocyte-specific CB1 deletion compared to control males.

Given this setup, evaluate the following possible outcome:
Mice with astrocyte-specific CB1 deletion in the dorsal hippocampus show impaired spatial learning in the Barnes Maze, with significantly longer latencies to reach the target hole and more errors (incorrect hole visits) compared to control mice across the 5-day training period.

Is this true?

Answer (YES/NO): NO